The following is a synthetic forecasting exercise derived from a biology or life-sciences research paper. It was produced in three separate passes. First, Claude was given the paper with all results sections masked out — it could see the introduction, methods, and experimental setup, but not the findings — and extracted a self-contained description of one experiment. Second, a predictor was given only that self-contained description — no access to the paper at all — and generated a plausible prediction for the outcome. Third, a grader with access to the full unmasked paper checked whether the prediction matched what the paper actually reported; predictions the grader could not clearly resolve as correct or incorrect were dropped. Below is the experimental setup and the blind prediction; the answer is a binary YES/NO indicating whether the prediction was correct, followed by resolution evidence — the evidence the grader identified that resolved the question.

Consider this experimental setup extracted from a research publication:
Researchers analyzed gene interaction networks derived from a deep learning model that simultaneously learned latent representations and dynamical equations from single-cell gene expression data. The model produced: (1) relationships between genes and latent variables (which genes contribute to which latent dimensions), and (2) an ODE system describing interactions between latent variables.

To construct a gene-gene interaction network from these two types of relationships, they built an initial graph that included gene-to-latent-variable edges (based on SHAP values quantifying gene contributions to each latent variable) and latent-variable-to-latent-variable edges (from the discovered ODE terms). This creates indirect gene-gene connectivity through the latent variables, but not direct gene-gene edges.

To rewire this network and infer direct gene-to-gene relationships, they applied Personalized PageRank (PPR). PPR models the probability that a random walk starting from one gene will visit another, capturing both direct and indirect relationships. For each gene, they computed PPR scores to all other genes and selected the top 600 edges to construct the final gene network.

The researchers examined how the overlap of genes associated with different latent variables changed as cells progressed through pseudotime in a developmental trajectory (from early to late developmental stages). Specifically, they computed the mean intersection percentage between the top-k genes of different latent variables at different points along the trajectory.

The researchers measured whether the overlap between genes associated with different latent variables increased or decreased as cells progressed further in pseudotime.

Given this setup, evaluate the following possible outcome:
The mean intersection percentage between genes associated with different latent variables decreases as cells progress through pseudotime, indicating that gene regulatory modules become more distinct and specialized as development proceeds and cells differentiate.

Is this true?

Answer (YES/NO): YES